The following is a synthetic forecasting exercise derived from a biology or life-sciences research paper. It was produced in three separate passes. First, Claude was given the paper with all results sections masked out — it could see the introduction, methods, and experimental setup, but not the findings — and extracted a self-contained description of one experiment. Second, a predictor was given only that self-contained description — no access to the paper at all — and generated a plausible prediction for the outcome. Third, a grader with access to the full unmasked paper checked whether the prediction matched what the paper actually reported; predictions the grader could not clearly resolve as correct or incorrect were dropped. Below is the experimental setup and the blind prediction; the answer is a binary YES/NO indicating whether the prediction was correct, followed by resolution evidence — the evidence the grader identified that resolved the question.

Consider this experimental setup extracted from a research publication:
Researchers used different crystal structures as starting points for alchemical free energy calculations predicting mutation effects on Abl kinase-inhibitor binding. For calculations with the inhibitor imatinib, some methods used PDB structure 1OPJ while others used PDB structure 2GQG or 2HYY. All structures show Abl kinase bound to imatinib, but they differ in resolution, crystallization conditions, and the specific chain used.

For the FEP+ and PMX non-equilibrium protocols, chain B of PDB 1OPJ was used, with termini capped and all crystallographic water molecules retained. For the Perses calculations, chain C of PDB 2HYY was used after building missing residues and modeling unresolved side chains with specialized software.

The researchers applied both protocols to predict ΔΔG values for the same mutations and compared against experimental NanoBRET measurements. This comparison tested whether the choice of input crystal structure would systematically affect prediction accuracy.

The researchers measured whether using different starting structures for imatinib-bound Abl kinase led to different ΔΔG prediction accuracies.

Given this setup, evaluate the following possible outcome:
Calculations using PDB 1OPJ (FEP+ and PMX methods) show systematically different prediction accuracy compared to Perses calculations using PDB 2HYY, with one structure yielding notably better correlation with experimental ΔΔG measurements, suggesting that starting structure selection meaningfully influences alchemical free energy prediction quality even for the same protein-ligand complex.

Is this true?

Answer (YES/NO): NO